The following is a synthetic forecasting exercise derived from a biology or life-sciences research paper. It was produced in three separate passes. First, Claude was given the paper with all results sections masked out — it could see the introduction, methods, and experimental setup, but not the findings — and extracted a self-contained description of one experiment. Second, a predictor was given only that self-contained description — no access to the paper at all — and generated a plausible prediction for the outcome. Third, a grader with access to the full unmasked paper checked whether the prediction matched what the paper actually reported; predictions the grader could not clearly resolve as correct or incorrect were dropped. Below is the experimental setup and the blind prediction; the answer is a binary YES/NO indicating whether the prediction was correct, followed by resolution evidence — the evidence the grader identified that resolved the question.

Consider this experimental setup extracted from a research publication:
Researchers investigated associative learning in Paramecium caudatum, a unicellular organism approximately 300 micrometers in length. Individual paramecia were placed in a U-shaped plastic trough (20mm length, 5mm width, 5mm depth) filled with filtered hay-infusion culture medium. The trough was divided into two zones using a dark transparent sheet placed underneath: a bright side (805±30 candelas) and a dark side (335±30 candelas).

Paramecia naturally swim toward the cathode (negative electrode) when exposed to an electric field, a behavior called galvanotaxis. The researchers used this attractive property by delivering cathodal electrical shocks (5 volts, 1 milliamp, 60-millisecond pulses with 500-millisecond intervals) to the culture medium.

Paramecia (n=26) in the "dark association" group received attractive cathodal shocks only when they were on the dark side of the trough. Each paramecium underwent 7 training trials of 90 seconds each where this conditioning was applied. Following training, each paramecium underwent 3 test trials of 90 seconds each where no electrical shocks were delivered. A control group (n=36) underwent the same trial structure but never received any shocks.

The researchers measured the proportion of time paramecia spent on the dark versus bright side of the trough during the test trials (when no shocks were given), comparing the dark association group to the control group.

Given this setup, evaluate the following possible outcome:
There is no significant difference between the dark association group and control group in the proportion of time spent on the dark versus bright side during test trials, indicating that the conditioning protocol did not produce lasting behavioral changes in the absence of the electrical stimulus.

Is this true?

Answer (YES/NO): YES